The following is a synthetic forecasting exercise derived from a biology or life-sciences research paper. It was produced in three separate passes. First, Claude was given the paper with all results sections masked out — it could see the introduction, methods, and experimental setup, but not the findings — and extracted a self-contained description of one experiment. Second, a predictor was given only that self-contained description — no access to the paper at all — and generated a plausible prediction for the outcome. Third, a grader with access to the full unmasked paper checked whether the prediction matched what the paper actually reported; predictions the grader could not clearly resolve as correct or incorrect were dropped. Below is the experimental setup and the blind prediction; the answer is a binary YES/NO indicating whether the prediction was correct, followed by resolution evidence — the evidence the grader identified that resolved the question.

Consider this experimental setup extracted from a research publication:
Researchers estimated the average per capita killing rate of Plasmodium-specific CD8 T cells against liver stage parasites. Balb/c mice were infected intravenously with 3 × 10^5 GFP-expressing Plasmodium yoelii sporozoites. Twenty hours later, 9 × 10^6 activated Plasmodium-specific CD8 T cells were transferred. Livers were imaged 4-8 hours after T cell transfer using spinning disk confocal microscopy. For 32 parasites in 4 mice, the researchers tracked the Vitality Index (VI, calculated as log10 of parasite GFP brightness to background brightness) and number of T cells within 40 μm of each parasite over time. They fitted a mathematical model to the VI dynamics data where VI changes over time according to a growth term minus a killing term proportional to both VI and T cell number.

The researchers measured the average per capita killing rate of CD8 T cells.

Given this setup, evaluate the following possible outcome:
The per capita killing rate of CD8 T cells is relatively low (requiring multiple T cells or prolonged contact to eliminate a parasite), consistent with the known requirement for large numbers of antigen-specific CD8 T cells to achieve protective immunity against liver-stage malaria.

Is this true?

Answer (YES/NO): YES